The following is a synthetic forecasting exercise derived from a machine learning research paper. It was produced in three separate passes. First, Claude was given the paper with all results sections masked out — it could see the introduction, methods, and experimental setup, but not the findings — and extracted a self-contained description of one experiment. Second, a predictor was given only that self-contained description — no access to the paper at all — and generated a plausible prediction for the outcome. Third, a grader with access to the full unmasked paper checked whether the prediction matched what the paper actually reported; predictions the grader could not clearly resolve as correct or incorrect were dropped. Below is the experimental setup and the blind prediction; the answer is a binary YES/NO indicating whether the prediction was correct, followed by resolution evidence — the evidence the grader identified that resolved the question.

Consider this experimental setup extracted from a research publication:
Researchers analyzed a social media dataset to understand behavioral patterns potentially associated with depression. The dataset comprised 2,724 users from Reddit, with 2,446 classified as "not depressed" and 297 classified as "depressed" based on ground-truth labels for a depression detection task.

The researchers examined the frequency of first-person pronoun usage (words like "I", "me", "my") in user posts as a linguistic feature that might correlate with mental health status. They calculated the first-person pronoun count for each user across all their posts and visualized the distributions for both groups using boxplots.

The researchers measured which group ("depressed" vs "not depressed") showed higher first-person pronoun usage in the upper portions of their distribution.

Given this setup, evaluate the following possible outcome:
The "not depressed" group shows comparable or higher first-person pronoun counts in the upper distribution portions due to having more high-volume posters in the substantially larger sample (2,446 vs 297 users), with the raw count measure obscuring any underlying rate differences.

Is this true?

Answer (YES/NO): NO